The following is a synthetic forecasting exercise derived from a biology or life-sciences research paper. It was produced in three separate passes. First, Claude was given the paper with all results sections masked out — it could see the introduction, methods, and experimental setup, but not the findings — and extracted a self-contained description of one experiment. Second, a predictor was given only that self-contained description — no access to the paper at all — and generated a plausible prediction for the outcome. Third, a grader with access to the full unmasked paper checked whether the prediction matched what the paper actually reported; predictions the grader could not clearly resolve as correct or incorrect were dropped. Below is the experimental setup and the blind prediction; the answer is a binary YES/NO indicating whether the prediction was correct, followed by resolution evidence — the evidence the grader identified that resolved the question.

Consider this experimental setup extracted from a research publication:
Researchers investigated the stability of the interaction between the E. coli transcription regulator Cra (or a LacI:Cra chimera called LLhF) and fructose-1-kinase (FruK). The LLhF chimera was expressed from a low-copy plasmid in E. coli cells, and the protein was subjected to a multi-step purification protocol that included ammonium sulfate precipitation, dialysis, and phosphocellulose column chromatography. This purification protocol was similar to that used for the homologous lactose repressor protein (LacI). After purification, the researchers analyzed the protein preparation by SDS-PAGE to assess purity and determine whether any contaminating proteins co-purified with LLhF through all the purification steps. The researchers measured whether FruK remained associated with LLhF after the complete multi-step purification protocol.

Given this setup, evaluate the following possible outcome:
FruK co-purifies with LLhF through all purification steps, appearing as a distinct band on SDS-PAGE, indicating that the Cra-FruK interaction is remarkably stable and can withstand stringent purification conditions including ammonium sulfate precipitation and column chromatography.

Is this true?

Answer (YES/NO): YES